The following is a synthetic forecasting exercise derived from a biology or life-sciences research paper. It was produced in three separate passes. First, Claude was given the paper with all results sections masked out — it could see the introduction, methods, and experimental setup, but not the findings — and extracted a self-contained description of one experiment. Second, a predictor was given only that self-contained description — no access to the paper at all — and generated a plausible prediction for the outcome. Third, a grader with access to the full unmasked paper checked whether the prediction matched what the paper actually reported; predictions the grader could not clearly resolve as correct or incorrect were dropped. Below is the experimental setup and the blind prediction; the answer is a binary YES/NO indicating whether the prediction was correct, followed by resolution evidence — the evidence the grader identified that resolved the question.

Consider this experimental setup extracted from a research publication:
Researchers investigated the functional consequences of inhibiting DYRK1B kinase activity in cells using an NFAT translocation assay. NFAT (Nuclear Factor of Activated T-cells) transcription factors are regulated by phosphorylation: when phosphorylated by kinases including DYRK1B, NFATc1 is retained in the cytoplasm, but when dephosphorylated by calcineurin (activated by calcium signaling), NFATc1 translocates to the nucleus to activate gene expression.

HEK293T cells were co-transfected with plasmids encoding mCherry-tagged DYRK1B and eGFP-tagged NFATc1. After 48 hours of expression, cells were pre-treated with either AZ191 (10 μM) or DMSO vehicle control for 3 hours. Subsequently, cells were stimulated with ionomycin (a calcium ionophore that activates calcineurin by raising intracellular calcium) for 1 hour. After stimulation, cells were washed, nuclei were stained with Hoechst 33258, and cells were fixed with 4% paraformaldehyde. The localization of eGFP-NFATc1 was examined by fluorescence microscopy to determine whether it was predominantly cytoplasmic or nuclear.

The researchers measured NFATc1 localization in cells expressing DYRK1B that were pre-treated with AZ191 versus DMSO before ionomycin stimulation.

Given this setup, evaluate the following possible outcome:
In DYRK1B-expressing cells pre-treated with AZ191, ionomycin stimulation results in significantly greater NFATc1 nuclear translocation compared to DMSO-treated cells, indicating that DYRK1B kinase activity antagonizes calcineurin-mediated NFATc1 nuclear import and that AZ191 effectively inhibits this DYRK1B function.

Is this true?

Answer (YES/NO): YES